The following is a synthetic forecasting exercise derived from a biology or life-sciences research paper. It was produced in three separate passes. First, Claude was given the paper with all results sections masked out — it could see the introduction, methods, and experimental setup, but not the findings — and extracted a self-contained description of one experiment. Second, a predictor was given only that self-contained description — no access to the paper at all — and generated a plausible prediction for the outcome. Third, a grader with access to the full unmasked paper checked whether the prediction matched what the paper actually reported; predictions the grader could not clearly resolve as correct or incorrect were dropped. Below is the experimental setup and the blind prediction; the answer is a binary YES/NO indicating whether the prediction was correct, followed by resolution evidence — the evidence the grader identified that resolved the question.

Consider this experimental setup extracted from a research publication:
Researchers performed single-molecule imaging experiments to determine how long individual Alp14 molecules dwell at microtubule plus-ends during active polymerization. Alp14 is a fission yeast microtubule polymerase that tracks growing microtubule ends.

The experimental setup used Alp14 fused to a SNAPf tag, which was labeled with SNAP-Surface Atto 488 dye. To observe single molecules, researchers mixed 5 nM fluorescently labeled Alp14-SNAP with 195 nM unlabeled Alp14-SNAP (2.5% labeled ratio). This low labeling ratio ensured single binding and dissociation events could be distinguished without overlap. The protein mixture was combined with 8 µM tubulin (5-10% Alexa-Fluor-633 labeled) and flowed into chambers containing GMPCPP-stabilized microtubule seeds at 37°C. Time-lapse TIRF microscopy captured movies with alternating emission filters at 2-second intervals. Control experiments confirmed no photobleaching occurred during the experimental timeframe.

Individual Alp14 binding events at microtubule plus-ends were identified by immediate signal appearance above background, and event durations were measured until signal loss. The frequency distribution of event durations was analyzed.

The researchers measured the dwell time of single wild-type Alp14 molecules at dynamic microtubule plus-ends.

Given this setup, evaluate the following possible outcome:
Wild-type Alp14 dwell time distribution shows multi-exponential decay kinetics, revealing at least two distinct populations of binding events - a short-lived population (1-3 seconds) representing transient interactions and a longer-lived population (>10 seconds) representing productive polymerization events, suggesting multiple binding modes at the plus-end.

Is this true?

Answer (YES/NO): NO